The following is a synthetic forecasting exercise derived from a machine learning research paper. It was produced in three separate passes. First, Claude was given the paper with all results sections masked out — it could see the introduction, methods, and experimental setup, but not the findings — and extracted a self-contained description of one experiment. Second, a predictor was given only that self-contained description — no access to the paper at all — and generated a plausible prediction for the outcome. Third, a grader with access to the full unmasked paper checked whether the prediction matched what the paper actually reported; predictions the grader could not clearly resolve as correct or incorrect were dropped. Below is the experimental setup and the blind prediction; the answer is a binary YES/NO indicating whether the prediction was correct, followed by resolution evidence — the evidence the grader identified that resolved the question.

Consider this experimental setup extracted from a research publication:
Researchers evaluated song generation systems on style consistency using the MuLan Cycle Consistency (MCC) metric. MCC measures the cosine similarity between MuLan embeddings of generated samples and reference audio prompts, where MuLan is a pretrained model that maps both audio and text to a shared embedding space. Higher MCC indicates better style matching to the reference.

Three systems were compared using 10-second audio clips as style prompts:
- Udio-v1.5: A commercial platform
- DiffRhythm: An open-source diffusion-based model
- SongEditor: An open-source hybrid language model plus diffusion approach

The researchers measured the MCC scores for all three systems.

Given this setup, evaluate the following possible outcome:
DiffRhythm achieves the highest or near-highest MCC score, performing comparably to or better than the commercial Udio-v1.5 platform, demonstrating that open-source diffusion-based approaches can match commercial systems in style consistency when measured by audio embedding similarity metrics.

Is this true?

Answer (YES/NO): NO